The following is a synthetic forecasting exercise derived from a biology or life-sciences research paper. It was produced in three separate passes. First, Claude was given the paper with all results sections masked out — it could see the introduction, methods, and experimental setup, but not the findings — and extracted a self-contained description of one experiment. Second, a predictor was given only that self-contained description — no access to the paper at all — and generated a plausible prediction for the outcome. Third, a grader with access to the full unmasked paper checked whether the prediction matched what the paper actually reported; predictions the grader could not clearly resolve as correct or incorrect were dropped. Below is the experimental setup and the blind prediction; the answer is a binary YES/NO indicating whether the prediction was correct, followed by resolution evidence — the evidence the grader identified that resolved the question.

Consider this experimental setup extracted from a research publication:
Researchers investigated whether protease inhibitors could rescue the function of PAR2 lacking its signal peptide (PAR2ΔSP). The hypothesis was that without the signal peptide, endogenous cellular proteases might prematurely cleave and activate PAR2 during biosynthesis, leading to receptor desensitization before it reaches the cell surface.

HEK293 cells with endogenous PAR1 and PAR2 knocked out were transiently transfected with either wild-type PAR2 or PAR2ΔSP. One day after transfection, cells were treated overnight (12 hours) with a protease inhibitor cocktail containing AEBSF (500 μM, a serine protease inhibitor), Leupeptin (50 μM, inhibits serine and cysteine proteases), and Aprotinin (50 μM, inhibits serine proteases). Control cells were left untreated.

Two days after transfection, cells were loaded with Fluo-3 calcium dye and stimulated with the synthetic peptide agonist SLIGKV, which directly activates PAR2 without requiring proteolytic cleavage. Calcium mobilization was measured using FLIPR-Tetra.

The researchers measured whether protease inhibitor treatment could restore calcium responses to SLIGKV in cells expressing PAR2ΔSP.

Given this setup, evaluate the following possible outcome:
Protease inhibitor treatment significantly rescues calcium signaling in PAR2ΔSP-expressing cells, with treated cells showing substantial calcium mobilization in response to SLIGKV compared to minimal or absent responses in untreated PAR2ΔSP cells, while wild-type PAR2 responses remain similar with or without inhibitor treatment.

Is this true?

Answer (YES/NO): YES